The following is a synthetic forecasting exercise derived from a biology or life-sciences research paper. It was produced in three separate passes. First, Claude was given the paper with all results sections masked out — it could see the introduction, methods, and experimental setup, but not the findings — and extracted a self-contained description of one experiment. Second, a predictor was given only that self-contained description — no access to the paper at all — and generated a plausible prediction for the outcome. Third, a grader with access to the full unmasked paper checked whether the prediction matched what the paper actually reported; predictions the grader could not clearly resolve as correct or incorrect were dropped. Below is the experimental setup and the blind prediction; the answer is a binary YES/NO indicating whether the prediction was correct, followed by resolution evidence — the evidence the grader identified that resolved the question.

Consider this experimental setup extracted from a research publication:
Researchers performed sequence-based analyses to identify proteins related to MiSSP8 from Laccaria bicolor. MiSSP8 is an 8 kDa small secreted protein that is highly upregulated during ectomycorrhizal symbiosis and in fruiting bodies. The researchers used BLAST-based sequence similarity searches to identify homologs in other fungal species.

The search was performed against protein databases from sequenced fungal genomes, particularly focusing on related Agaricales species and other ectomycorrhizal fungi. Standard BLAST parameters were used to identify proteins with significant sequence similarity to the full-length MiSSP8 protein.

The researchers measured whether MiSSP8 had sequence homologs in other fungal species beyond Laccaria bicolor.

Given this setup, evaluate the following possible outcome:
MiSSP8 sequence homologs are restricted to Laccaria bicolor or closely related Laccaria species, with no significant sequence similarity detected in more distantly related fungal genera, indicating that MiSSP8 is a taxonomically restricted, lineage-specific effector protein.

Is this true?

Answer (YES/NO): YES